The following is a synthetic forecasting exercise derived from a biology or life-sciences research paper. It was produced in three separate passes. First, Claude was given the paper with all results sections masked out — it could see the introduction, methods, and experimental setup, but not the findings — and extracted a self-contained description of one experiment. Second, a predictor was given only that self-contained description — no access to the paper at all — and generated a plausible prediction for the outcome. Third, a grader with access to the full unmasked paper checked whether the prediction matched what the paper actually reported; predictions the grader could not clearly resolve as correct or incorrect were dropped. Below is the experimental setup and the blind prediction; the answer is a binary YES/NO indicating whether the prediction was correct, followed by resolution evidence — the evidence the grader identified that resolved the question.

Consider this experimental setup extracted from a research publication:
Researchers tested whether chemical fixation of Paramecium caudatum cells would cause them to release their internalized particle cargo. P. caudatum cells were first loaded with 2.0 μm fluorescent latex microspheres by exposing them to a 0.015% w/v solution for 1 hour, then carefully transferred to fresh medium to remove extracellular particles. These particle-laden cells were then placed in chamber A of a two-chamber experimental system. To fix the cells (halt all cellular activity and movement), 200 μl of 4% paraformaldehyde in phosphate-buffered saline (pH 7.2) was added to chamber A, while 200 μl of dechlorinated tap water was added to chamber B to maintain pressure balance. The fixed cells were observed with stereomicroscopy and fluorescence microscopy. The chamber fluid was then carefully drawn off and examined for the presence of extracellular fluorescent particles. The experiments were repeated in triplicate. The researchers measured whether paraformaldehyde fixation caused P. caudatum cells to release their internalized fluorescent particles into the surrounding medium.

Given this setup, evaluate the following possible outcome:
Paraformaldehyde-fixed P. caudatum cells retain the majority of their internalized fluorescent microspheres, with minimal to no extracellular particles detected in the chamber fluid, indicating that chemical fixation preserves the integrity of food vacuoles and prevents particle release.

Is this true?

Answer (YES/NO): YES